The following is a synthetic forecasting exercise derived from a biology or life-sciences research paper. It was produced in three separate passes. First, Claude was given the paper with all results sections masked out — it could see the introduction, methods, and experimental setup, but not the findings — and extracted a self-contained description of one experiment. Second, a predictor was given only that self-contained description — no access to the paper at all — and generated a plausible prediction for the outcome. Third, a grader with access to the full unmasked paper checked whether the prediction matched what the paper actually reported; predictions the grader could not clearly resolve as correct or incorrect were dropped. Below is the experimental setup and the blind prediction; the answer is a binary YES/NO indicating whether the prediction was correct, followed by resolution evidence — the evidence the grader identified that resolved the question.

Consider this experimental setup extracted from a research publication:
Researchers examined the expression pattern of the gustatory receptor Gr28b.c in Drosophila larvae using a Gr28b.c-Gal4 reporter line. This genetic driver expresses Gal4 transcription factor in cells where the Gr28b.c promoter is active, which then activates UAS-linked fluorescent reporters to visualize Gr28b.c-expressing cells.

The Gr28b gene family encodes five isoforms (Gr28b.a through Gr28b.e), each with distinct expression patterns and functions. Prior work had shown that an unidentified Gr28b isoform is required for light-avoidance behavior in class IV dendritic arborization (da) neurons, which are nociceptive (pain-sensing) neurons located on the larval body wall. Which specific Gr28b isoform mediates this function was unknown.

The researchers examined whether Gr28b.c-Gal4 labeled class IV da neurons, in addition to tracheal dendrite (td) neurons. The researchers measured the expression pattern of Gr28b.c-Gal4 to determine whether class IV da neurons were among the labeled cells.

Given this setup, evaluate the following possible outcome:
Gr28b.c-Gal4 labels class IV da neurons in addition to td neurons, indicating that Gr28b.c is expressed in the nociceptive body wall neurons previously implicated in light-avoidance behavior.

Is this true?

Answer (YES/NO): YES